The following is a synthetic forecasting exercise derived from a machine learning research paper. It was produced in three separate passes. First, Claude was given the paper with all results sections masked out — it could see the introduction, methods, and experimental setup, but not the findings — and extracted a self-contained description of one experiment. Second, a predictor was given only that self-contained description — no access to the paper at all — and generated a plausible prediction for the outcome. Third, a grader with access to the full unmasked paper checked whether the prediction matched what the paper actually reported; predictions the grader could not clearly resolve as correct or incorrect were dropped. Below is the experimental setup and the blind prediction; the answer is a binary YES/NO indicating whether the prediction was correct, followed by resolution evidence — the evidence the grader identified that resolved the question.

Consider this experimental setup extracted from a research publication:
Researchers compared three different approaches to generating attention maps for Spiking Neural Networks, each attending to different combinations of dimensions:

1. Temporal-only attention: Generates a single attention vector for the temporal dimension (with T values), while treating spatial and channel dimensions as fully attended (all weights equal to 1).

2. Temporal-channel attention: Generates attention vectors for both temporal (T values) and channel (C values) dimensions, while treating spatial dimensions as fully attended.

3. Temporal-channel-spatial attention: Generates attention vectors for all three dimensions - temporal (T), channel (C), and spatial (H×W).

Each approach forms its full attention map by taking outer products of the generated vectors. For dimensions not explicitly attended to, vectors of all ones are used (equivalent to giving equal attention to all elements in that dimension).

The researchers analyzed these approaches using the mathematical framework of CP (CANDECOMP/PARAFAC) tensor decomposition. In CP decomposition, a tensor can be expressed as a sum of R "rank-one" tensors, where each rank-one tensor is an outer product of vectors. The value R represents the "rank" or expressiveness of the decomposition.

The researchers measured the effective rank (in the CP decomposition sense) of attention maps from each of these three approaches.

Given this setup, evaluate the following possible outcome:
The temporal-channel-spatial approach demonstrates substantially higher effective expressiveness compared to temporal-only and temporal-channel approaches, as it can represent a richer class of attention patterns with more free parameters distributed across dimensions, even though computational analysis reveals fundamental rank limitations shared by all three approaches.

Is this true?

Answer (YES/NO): NO